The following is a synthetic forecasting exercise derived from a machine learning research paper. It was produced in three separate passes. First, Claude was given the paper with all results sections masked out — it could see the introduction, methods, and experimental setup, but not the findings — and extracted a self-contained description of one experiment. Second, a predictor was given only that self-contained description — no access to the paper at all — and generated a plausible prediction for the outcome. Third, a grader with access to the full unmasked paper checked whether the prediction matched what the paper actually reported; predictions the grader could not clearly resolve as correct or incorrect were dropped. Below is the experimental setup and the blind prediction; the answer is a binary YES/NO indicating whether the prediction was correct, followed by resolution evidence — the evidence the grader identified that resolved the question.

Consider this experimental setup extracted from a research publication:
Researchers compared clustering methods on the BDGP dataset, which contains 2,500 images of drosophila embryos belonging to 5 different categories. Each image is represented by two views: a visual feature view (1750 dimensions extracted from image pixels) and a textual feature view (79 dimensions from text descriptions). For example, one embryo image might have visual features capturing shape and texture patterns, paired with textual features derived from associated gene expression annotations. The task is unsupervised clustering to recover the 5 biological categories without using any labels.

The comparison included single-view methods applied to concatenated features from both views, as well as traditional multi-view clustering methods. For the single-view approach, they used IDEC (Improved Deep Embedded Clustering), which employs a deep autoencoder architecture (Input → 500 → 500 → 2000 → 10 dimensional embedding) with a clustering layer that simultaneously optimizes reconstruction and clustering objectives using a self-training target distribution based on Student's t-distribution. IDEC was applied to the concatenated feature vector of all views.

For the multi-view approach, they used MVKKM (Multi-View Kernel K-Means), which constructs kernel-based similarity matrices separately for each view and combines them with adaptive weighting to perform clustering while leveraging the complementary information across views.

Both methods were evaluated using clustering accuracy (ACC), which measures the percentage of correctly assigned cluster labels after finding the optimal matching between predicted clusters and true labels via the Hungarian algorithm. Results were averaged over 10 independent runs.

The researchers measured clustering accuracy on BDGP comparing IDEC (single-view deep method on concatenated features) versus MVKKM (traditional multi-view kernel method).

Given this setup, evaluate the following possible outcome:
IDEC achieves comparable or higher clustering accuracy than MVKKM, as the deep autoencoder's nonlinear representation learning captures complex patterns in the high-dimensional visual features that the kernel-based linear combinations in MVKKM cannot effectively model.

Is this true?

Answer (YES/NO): YES